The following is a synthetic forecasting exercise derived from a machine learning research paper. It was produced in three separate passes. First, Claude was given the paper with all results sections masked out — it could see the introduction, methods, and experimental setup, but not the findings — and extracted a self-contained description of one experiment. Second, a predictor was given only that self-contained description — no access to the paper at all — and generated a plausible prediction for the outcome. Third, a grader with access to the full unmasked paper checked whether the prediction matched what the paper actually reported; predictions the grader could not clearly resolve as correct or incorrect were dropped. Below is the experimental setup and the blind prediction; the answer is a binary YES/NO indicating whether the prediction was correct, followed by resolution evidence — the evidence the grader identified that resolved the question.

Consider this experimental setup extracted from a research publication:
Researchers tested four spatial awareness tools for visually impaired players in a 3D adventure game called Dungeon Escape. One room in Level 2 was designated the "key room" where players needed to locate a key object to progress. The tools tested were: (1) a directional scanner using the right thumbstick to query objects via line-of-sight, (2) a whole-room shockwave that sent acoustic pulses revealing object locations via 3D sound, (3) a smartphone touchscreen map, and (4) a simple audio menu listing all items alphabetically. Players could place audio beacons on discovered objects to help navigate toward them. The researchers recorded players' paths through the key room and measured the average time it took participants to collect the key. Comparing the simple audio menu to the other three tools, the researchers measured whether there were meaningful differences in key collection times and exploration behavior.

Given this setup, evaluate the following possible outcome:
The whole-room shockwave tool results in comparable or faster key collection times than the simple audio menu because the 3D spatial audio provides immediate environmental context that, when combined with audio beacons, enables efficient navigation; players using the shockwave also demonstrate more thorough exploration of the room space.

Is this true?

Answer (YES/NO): NO